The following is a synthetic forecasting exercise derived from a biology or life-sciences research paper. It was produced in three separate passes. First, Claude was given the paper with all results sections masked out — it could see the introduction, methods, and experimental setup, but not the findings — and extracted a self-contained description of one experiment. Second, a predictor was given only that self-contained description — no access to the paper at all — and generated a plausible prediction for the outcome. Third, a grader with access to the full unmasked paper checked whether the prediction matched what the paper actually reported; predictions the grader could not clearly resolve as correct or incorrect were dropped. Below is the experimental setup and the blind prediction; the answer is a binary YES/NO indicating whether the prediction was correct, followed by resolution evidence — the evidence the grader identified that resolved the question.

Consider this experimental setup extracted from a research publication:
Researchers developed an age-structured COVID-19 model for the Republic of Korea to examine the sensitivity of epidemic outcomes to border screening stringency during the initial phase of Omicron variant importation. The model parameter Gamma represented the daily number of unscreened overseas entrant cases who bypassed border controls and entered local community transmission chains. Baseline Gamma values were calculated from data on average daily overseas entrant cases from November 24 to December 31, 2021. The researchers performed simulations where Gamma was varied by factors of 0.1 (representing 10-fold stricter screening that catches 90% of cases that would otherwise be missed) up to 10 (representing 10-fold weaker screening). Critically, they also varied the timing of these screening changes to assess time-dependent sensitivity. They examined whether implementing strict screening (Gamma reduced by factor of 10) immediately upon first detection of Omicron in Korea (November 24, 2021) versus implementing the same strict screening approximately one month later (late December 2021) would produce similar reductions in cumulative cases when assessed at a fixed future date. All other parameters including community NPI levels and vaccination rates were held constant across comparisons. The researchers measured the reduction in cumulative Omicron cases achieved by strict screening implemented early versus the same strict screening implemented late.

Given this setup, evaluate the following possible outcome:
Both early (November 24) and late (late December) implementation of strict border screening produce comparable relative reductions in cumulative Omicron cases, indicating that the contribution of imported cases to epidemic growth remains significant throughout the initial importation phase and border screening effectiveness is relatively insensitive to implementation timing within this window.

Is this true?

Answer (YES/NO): NO